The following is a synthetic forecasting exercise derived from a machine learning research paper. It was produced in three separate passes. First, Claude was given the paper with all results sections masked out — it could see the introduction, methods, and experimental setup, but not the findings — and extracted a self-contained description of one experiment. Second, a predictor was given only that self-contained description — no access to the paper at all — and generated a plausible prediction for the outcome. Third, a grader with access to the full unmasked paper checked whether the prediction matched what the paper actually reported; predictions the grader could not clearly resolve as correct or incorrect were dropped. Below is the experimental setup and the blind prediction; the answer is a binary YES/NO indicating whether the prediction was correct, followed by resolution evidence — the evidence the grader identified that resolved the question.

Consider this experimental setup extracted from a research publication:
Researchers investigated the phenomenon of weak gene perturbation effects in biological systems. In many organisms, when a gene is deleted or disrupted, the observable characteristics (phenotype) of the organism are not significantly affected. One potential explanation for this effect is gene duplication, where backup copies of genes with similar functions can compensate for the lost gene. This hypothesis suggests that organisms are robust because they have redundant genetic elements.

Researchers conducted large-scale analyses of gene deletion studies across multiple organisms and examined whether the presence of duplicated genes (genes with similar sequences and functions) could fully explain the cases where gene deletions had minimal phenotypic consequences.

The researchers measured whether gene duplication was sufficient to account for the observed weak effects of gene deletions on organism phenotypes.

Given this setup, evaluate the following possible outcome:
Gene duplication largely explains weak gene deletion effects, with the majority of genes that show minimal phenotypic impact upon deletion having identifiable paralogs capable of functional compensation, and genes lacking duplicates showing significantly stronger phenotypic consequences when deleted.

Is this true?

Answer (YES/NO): NO